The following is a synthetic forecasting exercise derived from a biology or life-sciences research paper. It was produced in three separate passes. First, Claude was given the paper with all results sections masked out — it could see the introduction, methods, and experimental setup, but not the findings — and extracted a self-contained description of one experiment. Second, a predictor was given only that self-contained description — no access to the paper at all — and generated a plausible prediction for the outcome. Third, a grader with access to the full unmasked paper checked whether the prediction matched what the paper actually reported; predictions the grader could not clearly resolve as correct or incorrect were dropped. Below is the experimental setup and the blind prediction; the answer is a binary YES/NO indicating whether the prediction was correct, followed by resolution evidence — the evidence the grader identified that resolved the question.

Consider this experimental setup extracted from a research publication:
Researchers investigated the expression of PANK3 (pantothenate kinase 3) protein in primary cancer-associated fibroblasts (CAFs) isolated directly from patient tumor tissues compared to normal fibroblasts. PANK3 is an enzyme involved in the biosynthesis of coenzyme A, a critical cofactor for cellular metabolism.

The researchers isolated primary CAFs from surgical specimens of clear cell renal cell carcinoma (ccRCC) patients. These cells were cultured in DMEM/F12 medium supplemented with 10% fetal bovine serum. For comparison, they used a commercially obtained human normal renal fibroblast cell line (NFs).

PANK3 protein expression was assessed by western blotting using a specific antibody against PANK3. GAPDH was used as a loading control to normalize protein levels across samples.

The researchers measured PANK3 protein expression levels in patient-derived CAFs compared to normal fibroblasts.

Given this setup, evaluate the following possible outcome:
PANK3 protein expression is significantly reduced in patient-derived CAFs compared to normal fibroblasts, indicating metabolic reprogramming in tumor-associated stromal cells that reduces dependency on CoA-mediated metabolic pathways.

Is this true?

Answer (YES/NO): YES